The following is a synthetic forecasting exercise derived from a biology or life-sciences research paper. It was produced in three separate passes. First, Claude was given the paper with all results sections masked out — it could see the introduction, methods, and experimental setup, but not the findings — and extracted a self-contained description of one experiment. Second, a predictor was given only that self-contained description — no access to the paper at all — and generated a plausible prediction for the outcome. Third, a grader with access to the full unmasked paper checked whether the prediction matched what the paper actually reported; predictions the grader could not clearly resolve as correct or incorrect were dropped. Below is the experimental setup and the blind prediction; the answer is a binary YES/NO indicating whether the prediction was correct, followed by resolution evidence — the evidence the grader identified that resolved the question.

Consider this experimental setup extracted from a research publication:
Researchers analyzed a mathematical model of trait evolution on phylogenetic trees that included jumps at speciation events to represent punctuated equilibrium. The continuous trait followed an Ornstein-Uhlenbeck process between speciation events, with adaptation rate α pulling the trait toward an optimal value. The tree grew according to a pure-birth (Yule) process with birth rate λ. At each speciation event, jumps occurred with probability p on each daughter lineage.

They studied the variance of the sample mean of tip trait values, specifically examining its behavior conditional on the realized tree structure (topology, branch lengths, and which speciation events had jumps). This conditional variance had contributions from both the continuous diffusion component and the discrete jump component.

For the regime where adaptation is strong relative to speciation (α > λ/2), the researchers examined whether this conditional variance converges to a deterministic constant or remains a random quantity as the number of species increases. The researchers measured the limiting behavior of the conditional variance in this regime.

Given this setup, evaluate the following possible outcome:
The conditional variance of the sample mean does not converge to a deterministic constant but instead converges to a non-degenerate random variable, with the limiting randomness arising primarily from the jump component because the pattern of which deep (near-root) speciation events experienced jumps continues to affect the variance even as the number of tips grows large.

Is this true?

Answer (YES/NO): YES